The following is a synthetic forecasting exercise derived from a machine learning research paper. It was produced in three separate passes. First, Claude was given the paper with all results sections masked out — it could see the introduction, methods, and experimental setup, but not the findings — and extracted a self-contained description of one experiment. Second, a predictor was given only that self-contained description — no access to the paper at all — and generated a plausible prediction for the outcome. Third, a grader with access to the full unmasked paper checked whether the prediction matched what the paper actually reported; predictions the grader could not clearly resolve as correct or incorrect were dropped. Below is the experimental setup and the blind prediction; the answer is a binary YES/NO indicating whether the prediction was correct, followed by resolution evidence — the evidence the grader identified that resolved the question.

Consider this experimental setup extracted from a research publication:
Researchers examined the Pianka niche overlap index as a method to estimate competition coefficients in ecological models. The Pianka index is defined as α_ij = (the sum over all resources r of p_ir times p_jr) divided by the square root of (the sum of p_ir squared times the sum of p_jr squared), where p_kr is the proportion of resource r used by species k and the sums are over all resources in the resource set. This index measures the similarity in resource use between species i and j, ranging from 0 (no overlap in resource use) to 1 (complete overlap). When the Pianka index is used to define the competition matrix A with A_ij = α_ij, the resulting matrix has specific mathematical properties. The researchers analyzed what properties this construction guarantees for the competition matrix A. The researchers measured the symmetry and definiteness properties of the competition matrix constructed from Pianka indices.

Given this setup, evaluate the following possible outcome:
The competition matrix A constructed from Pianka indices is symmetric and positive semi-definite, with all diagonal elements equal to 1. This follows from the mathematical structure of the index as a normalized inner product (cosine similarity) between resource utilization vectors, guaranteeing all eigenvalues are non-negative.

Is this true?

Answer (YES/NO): YES